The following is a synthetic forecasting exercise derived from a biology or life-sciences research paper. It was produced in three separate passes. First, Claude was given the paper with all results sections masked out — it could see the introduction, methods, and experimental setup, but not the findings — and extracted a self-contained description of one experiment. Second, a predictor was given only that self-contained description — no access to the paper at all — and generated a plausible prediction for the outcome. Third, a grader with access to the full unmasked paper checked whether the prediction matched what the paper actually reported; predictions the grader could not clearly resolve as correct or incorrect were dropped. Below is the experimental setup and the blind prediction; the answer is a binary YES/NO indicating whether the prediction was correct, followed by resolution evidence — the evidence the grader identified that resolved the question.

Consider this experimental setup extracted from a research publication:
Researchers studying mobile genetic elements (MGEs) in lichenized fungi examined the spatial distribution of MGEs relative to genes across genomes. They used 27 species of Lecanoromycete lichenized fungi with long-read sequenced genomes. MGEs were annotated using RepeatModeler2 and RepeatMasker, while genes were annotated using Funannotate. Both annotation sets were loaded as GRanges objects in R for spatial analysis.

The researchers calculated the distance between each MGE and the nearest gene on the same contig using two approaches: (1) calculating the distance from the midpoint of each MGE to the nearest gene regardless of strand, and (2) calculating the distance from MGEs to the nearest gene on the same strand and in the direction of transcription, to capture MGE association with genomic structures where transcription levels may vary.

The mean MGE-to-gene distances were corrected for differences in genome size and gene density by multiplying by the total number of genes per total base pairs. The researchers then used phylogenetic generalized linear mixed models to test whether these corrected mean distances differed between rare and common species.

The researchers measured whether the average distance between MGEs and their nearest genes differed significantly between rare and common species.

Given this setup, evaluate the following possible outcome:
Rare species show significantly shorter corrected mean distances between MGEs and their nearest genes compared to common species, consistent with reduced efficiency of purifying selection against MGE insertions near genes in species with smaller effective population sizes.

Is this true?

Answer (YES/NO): NO